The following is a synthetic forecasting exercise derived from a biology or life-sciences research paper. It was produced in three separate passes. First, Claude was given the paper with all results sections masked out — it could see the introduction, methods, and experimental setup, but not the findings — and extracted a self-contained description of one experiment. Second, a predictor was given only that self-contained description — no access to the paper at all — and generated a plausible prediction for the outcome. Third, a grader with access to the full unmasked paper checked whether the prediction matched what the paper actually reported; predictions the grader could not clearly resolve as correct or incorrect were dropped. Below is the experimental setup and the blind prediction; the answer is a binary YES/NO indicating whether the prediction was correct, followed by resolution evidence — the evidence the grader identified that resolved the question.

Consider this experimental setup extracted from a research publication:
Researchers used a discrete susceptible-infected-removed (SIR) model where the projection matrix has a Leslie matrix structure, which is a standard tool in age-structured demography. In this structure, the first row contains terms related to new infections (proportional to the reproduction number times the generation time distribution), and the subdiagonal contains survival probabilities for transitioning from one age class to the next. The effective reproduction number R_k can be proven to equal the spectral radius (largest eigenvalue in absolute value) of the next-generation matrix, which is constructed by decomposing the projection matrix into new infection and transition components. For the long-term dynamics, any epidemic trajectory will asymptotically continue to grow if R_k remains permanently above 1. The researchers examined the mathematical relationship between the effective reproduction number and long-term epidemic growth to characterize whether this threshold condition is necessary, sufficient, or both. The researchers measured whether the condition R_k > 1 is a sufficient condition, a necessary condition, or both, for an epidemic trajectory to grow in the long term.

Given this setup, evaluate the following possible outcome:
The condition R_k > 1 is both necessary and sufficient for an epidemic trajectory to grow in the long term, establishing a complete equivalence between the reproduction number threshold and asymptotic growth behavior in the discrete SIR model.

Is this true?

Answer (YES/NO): NO